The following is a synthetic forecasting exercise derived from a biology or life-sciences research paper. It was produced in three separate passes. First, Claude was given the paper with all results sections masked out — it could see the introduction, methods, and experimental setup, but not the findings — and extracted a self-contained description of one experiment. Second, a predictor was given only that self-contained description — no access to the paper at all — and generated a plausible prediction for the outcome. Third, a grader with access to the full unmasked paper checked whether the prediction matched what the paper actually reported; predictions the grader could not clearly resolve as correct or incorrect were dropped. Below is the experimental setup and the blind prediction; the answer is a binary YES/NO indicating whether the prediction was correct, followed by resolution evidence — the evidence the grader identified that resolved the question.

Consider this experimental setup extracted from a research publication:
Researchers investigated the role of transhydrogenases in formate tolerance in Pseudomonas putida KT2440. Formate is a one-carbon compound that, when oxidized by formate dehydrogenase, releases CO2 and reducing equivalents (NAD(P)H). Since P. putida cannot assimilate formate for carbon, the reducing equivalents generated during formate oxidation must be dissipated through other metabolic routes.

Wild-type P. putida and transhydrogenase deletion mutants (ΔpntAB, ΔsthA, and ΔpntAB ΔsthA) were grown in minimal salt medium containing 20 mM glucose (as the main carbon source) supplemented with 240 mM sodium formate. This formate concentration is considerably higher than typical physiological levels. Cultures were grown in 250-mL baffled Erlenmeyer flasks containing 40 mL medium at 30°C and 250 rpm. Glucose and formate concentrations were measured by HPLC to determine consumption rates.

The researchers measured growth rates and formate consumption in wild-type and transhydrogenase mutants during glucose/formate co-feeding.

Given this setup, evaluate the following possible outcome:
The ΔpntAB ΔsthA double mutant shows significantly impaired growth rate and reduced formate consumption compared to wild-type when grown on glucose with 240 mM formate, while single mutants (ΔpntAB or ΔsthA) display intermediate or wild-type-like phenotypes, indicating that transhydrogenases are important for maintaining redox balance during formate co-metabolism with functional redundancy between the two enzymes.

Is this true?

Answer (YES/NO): YES